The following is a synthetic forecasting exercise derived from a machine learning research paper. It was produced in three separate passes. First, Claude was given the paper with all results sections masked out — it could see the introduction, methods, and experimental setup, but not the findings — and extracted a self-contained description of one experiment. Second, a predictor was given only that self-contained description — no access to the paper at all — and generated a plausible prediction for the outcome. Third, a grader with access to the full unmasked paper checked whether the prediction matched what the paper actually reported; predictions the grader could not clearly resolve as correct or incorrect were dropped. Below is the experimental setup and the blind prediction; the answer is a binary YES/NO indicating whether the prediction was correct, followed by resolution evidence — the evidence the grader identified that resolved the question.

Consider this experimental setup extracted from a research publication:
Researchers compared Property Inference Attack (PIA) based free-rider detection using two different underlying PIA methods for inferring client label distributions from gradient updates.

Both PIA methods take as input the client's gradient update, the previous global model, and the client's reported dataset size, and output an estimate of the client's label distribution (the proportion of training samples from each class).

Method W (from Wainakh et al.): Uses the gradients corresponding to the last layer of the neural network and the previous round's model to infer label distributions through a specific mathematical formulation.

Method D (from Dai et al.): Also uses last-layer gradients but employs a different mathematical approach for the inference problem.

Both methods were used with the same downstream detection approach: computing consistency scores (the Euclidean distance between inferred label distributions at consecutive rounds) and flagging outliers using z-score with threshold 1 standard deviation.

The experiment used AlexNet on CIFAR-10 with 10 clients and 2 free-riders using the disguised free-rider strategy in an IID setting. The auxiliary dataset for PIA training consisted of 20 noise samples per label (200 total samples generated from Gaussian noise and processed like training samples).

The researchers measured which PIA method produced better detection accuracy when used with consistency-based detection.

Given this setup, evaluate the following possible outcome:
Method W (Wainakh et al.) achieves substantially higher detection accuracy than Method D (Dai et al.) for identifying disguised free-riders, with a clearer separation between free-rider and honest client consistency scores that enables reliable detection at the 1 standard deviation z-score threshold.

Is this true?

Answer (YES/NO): YES